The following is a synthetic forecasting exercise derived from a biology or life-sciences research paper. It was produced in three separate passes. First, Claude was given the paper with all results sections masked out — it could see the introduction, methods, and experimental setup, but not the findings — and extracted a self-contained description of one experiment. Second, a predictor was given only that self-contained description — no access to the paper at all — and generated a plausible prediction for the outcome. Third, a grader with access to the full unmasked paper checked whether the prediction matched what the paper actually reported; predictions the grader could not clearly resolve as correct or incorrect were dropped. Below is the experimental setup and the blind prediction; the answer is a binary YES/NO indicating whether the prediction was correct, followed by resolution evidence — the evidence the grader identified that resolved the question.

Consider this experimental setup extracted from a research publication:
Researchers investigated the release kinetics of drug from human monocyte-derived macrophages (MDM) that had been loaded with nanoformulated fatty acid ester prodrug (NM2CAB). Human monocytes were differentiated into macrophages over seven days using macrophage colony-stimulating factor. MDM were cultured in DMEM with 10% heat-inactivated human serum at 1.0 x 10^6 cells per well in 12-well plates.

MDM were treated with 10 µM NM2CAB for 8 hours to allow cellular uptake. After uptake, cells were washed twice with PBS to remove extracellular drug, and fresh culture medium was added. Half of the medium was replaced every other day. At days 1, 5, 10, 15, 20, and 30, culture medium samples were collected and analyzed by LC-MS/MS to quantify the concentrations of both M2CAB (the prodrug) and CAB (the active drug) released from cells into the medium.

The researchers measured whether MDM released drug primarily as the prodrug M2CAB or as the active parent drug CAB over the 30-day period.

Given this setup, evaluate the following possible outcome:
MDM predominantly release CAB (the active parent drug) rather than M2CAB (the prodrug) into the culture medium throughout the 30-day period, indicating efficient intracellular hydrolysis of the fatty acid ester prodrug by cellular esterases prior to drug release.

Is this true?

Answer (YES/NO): NO